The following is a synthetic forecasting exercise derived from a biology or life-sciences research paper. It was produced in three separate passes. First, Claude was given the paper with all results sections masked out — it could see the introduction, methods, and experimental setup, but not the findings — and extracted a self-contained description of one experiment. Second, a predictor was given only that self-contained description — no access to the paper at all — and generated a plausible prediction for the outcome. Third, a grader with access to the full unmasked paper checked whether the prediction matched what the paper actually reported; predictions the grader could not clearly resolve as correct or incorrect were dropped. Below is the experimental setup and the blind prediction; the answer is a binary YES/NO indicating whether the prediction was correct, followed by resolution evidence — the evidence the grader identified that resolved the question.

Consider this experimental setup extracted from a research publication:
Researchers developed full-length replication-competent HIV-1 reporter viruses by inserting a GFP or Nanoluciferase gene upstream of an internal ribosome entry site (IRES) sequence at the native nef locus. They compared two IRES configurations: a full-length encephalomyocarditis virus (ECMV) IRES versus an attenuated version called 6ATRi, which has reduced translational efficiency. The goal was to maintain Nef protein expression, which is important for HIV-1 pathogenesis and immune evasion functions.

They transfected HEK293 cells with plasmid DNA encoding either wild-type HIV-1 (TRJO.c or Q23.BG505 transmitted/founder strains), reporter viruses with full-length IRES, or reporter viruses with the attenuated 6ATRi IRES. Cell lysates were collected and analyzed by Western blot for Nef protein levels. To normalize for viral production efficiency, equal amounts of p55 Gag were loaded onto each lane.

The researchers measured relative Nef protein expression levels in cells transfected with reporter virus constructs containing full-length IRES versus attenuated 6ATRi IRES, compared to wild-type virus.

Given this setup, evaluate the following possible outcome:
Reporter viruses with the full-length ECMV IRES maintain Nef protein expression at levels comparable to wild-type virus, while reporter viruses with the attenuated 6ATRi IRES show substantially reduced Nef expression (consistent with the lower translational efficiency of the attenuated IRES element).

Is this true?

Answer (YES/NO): NO